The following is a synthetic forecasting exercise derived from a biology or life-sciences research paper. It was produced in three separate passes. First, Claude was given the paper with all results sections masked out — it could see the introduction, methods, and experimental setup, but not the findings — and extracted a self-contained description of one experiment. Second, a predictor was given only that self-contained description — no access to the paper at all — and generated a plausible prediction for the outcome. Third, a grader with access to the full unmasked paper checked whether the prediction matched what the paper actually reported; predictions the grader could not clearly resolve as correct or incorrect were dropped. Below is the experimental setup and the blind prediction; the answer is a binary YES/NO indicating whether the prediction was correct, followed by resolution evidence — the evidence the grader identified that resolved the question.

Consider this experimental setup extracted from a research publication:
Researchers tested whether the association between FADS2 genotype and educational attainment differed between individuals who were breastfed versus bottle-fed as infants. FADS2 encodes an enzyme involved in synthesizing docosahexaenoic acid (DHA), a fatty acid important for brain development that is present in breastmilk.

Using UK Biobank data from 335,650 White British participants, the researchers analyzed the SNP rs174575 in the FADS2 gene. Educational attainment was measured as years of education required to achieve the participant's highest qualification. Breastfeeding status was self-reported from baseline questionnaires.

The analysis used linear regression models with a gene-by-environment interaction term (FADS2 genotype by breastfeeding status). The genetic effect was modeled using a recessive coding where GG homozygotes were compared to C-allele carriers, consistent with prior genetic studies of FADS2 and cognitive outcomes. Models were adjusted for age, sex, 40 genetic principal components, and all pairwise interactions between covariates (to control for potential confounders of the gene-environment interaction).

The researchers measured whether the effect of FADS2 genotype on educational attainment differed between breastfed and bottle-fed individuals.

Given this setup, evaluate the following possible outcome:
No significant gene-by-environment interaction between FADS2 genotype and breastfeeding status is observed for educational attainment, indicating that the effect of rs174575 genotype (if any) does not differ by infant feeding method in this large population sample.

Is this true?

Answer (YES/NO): YES